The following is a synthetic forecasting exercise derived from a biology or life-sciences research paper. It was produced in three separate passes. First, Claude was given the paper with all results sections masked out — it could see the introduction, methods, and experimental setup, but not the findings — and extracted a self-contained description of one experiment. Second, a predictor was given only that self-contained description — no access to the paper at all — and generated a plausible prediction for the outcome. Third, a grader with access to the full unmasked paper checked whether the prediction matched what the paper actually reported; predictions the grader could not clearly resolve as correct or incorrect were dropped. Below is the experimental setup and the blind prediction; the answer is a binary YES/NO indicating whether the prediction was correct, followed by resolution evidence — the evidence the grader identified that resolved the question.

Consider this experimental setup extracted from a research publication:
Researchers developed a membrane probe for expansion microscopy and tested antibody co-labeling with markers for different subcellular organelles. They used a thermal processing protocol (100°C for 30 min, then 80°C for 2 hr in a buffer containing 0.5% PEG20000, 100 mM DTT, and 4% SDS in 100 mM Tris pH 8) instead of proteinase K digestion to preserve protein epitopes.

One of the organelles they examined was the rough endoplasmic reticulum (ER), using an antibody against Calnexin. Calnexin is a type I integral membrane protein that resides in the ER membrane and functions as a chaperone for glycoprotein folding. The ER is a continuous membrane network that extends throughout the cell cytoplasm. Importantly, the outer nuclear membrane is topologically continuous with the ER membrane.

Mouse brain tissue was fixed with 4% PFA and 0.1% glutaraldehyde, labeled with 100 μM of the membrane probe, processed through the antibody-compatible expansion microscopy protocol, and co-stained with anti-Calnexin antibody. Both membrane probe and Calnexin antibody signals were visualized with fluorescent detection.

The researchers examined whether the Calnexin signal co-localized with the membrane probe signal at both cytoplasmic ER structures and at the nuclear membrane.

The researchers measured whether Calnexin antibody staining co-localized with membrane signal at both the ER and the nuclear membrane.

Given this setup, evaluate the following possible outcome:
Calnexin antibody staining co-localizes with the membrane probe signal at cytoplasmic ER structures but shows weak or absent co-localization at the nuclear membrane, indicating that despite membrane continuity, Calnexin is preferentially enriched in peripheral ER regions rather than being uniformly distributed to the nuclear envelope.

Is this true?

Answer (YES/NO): NO